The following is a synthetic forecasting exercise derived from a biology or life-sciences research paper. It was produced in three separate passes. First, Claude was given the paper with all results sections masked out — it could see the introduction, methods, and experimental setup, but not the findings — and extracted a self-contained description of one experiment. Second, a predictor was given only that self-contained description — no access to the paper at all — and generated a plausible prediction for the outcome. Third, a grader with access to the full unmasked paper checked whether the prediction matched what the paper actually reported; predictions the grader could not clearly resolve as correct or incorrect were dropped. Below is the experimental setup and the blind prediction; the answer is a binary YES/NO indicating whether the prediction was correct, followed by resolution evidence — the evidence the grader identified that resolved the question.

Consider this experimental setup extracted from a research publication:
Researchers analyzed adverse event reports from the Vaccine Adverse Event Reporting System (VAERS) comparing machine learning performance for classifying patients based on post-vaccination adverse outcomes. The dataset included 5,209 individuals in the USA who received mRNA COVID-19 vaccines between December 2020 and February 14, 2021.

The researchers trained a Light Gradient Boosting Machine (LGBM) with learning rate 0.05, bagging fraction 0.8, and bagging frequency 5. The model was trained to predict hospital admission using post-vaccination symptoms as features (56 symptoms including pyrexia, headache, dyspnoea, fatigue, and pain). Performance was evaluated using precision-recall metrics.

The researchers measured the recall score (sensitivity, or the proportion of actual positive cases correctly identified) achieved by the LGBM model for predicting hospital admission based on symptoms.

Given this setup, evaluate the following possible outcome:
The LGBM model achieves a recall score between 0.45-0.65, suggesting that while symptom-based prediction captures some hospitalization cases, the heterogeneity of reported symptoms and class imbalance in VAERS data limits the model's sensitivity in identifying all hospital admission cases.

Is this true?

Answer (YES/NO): NO